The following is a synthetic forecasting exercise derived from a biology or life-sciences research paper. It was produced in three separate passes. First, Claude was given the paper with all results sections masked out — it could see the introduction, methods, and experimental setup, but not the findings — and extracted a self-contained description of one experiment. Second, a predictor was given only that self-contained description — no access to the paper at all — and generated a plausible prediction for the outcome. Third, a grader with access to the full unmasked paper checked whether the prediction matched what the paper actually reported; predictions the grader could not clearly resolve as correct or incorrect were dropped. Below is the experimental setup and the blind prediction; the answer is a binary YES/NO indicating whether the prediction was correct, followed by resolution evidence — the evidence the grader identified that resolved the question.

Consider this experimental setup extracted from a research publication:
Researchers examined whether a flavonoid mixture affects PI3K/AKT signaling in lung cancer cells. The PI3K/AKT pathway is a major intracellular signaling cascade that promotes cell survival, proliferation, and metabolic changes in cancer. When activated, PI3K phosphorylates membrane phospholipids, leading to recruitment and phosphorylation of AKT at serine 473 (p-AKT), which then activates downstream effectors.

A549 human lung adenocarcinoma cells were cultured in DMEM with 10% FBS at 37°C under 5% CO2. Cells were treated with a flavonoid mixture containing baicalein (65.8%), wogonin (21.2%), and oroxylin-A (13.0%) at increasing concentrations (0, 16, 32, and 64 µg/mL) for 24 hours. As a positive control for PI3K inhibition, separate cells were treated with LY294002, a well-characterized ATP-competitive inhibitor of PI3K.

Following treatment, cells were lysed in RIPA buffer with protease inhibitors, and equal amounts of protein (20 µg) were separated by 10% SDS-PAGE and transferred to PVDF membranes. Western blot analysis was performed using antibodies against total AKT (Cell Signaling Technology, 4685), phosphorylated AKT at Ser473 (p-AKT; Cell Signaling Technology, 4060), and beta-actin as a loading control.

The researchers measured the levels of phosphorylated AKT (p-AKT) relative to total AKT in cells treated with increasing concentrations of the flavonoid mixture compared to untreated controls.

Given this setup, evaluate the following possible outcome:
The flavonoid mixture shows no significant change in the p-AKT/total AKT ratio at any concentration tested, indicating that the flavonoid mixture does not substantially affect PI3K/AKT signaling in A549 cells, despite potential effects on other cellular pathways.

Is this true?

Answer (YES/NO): NO